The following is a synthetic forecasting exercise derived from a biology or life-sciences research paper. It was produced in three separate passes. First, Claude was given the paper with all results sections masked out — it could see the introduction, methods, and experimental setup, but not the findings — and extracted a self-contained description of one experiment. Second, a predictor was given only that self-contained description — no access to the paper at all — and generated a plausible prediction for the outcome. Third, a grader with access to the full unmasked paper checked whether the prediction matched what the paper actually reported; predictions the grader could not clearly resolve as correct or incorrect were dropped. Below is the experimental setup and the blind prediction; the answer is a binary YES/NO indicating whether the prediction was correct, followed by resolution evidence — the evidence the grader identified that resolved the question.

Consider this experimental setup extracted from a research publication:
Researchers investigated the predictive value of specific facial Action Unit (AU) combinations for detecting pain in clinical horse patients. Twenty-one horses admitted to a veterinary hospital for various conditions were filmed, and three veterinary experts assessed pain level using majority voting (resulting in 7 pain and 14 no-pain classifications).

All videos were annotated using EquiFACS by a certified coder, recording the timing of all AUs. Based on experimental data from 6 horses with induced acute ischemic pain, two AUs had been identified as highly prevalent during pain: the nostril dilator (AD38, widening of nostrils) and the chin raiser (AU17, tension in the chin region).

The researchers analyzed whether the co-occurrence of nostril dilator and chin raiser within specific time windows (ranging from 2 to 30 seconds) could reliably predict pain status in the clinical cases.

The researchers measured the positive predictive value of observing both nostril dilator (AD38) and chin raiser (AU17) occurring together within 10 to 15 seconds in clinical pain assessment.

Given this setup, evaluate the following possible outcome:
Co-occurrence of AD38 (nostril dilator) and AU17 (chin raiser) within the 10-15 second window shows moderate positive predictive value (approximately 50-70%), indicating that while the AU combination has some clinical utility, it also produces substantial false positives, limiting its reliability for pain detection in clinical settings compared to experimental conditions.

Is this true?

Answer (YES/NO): NO